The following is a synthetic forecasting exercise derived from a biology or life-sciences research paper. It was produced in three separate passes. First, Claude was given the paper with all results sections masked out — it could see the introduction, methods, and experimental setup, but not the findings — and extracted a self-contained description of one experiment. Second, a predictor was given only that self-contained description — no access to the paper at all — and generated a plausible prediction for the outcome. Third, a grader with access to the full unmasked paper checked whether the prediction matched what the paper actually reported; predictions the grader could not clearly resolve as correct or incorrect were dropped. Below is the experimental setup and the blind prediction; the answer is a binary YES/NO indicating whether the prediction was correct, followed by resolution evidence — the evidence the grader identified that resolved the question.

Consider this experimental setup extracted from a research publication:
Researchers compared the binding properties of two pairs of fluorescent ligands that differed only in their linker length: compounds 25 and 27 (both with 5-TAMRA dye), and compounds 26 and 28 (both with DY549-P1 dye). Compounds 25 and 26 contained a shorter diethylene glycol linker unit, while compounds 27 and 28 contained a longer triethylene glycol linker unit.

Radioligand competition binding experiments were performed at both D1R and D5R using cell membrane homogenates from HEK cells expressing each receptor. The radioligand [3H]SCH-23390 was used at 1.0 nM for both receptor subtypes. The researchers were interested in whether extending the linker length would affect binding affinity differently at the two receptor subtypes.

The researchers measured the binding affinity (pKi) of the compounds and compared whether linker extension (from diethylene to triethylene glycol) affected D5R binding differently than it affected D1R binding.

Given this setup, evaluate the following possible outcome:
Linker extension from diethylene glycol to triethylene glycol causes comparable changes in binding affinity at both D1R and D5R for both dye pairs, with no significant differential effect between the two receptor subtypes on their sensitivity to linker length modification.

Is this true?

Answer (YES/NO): NO